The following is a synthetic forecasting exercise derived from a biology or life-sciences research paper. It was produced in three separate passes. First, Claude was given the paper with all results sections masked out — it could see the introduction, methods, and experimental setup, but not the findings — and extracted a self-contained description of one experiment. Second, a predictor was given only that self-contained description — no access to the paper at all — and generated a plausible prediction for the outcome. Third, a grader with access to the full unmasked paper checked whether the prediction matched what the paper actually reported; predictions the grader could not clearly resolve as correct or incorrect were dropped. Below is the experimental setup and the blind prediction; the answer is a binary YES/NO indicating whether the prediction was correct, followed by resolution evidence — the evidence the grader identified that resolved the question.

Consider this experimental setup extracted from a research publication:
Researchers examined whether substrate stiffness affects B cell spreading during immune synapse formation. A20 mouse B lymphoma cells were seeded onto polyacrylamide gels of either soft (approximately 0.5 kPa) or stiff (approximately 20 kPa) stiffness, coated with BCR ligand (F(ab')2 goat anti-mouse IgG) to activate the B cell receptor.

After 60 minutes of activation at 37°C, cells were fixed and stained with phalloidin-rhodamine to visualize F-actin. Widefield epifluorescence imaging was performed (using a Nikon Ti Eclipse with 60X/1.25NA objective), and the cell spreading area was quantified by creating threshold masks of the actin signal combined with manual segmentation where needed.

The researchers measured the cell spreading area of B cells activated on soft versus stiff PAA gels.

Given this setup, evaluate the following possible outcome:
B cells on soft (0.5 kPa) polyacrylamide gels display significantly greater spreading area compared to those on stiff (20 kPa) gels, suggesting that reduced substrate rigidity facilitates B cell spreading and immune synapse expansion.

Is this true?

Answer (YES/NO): NO